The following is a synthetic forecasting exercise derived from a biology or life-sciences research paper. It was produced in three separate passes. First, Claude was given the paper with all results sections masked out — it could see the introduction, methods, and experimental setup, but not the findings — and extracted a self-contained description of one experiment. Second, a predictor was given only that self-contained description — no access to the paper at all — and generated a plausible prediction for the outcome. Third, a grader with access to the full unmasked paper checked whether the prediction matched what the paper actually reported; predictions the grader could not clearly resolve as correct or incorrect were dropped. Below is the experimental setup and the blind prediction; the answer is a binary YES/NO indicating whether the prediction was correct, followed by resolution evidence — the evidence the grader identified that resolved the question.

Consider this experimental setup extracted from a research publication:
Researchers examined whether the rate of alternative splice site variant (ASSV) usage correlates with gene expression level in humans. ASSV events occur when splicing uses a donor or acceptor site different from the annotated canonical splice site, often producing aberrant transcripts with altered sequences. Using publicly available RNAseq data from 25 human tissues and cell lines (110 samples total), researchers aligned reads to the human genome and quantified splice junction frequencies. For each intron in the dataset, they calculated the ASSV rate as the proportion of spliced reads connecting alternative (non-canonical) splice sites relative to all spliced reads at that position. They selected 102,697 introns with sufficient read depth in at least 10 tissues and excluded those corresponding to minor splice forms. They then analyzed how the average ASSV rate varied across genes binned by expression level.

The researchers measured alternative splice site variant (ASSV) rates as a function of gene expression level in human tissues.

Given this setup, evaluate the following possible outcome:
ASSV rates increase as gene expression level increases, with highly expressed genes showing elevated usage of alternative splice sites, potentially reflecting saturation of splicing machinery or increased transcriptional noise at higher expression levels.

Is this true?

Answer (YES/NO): NO